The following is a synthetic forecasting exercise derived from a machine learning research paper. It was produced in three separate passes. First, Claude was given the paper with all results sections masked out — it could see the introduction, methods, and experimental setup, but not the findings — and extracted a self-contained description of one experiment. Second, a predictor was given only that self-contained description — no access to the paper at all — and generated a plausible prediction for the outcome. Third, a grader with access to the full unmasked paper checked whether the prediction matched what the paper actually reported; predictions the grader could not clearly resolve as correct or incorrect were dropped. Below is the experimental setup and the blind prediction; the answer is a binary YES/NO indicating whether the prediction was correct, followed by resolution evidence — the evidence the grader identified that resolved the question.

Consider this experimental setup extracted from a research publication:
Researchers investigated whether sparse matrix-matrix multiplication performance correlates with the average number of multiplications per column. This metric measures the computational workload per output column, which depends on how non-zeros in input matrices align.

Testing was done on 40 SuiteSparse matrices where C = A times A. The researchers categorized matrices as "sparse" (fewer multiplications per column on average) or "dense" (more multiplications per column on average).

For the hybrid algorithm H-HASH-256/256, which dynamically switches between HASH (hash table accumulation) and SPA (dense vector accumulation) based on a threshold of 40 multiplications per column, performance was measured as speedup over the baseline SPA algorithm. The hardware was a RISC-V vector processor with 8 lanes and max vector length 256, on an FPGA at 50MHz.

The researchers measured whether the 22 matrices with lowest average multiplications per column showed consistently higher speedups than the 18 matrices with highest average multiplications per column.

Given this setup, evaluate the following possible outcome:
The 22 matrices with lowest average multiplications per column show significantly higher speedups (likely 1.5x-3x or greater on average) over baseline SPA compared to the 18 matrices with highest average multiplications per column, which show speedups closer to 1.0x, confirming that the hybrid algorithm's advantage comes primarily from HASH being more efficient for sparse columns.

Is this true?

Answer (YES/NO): YES